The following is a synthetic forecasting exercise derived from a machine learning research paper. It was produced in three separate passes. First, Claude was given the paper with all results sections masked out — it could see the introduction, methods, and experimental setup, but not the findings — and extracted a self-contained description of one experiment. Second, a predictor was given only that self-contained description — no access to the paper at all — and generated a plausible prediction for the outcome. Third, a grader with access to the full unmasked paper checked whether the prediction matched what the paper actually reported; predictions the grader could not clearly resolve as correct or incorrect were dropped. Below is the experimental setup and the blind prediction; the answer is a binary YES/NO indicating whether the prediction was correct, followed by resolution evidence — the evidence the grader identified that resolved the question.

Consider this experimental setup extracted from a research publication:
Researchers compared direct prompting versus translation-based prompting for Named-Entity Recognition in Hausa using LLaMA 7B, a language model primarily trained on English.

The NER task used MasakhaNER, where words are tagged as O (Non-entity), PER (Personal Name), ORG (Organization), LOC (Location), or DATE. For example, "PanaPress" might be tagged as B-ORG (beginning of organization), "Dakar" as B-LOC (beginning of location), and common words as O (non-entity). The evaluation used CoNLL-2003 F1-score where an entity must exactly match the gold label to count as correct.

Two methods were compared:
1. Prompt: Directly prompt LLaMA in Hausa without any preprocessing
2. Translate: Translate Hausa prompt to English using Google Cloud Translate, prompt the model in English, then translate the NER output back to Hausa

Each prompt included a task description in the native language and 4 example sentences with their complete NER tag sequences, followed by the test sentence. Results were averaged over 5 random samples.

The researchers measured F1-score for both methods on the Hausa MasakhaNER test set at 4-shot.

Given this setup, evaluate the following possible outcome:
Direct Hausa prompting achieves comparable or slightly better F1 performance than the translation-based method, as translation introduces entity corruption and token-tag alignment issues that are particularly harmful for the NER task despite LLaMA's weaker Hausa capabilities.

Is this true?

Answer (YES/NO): NO